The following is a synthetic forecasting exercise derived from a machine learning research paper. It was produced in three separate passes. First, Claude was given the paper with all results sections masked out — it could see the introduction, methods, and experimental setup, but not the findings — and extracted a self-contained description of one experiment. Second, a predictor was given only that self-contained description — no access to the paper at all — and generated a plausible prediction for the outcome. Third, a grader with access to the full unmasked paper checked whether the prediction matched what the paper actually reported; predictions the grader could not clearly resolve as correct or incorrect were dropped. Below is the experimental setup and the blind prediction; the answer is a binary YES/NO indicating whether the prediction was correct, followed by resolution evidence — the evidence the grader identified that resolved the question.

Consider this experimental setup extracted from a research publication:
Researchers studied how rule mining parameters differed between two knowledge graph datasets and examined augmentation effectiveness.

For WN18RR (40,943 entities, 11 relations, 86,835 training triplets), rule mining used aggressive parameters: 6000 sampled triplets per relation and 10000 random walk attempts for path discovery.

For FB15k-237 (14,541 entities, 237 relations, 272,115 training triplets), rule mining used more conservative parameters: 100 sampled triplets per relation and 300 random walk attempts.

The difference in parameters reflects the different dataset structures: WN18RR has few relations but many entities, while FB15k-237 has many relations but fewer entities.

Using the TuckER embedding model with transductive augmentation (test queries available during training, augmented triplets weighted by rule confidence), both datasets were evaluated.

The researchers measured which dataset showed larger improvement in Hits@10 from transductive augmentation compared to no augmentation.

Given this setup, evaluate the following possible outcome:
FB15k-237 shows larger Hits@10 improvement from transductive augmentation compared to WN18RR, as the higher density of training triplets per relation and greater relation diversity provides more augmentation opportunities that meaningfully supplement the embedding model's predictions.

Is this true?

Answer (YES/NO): NO